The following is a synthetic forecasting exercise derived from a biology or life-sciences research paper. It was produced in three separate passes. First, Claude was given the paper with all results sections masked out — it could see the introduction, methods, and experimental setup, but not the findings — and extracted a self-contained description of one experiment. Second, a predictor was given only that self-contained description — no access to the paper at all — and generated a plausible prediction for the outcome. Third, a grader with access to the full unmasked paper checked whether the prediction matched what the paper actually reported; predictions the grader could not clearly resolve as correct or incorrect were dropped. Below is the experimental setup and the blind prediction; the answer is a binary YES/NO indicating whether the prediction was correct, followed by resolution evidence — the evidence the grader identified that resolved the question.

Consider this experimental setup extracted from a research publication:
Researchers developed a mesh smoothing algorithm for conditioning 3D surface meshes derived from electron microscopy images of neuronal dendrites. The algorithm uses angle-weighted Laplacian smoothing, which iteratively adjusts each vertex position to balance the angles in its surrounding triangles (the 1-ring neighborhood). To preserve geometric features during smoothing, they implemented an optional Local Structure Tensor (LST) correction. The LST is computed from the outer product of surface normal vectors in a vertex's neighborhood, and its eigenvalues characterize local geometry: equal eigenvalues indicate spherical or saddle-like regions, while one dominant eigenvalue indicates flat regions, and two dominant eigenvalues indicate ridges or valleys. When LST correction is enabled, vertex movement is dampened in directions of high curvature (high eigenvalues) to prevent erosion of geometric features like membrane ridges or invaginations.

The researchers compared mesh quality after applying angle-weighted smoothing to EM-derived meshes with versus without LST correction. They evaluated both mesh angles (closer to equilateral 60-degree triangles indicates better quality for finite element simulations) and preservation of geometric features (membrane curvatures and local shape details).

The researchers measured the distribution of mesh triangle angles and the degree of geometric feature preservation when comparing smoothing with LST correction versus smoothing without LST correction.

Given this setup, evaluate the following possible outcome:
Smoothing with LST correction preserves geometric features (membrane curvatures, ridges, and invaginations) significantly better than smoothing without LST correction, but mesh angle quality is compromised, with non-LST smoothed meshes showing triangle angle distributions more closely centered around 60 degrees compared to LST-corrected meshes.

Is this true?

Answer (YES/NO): YES